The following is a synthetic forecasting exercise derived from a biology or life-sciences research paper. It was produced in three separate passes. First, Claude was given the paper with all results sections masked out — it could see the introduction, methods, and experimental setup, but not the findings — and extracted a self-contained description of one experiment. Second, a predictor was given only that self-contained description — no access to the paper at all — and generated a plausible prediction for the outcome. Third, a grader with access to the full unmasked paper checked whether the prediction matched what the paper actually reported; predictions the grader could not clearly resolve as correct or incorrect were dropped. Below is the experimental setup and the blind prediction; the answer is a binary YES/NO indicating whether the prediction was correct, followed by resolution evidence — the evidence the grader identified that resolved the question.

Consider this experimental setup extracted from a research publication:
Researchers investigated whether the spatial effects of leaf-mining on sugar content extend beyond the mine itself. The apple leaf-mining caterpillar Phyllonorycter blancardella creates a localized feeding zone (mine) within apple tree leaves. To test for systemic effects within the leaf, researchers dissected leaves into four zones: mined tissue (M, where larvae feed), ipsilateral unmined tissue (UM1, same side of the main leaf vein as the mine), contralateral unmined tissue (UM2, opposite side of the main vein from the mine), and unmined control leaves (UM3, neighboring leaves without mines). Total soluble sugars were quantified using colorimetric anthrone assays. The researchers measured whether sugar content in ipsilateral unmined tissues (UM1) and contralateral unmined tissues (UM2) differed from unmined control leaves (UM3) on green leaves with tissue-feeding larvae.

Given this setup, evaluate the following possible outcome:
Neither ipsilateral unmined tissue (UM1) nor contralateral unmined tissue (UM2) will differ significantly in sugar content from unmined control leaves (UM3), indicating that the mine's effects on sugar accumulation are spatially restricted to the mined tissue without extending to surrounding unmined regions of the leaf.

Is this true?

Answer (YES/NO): YES